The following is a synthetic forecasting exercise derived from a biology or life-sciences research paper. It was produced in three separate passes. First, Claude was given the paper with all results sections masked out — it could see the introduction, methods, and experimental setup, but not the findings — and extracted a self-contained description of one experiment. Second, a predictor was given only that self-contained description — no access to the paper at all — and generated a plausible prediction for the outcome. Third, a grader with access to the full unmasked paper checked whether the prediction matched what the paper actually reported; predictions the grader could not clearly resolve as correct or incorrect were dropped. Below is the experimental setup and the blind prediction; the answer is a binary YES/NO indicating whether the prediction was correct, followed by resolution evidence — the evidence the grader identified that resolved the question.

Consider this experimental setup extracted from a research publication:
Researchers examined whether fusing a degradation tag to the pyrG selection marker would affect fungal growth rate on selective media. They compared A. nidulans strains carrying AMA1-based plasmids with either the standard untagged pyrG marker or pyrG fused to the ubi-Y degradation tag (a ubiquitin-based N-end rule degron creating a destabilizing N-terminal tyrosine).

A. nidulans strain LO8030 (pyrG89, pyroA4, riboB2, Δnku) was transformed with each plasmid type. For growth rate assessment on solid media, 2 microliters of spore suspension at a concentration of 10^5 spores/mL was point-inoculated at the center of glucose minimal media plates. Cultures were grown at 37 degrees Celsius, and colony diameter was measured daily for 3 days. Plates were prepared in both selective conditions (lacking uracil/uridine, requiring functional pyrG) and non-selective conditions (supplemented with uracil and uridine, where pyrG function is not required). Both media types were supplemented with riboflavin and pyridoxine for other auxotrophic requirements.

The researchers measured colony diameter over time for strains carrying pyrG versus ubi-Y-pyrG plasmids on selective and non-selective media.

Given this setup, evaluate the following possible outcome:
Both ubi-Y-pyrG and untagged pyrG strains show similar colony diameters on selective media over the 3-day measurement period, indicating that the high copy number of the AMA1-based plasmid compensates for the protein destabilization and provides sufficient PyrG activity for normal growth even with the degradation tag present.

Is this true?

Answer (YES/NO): NO